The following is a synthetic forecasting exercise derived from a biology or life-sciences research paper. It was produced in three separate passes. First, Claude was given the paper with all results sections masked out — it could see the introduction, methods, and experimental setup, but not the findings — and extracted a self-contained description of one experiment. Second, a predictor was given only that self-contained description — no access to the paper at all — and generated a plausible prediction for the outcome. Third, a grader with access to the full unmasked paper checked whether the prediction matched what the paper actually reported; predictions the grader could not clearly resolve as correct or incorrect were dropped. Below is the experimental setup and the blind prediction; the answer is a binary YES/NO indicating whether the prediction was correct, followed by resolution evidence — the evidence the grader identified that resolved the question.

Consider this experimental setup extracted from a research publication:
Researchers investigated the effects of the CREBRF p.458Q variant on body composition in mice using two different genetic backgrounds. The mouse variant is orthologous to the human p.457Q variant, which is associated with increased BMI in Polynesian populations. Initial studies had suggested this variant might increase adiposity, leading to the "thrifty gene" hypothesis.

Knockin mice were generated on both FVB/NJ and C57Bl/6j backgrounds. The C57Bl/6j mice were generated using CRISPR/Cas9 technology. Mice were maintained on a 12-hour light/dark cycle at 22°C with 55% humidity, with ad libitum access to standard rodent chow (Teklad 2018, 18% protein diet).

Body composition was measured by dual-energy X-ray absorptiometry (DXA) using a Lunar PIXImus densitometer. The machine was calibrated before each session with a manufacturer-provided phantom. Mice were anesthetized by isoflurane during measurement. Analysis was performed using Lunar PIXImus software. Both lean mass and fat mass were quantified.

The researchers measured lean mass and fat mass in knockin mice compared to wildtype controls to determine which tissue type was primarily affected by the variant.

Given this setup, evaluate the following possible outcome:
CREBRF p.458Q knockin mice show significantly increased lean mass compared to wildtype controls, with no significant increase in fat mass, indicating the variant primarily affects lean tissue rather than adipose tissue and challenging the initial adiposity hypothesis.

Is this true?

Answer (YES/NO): YES